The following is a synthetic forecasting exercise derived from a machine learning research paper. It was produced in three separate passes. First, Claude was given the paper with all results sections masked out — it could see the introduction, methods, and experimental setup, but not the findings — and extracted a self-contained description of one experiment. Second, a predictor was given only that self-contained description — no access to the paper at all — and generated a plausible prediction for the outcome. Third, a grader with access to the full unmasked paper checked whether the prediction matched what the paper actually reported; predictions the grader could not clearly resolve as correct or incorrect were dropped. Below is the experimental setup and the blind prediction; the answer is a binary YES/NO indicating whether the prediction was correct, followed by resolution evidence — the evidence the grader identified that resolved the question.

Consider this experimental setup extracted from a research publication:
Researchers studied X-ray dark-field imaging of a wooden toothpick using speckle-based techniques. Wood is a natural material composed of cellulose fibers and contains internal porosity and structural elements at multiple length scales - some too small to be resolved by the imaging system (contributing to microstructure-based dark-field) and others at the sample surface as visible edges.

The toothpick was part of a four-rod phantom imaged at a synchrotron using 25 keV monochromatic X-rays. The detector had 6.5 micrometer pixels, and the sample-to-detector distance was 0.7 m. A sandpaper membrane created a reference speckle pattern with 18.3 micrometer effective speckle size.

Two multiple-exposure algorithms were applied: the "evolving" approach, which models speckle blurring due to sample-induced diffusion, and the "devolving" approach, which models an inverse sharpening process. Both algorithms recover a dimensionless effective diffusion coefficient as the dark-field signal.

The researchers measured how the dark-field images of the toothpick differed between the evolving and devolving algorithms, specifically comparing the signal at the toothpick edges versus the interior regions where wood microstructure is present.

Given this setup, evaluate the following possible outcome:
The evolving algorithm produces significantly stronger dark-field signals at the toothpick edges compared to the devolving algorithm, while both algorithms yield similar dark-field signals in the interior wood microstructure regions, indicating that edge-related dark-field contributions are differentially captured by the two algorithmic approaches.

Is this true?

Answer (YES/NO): NO